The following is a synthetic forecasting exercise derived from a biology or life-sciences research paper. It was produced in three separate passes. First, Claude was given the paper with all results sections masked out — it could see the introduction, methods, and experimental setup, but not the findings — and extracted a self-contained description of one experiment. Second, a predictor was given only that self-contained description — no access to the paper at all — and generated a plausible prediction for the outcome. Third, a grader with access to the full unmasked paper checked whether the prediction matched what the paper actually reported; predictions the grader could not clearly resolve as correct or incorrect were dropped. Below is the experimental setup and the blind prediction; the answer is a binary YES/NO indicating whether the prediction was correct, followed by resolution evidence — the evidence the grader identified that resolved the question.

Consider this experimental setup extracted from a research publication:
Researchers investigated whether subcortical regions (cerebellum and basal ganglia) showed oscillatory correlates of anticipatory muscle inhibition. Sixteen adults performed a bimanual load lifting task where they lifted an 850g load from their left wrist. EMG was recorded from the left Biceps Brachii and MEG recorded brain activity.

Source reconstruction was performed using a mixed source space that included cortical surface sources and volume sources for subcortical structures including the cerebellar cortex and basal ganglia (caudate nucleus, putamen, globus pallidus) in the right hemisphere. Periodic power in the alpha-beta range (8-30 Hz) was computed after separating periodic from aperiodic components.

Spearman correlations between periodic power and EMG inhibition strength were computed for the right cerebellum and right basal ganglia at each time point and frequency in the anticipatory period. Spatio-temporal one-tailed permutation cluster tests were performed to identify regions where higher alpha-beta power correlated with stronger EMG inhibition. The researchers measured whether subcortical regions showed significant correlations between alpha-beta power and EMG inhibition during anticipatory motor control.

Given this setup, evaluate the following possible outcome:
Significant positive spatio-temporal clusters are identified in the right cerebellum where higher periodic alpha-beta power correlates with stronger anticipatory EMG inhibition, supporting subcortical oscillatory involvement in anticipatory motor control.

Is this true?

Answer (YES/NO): NO